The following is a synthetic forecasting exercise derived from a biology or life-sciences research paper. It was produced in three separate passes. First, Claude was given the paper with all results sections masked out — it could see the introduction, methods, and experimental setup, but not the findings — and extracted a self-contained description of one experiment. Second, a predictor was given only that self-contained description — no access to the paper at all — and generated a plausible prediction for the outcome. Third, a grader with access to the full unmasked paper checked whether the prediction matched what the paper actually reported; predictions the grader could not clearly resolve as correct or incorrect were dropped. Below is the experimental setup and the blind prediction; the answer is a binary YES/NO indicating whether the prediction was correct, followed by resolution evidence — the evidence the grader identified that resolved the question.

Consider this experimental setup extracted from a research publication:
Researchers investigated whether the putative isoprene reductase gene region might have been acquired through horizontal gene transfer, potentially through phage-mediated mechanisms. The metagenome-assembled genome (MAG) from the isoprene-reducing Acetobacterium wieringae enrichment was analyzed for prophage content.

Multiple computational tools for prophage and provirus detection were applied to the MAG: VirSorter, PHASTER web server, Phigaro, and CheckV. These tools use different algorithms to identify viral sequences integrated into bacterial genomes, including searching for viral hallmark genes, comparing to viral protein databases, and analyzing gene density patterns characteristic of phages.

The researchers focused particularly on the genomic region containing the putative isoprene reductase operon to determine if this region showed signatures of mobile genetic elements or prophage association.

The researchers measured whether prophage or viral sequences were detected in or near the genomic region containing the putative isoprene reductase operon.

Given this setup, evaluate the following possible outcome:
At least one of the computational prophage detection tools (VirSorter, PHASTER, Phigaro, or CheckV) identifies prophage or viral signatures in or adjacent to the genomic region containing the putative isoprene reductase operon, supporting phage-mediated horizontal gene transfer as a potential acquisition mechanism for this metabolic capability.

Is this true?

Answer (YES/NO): YES